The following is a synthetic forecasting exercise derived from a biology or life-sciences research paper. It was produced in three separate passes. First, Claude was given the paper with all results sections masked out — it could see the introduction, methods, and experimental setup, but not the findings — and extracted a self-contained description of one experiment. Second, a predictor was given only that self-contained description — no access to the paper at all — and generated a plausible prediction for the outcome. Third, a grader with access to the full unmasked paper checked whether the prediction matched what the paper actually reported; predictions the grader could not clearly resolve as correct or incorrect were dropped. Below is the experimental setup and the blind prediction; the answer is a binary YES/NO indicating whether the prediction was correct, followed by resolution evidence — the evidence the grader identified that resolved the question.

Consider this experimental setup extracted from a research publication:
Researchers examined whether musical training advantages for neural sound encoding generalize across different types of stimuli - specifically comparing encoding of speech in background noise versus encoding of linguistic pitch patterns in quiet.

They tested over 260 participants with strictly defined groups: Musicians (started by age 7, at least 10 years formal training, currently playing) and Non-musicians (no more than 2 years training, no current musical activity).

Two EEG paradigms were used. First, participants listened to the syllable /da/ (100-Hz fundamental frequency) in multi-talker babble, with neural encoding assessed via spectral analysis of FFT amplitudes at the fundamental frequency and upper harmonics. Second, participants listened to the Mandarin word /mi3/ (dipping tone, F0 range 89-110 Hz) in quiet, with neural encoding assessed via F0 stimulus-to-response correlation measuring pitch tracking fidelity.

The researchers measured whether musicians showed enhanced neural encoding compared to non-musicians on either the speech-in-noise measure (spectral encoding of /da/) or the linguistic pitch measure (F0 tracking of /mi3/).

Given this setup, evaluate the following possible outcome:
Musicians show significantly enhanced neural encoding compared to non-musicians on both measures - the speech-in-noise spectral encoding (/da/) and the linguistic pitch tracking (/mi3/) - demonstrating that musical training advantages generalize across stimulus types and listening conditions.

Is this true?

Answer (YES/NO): NO